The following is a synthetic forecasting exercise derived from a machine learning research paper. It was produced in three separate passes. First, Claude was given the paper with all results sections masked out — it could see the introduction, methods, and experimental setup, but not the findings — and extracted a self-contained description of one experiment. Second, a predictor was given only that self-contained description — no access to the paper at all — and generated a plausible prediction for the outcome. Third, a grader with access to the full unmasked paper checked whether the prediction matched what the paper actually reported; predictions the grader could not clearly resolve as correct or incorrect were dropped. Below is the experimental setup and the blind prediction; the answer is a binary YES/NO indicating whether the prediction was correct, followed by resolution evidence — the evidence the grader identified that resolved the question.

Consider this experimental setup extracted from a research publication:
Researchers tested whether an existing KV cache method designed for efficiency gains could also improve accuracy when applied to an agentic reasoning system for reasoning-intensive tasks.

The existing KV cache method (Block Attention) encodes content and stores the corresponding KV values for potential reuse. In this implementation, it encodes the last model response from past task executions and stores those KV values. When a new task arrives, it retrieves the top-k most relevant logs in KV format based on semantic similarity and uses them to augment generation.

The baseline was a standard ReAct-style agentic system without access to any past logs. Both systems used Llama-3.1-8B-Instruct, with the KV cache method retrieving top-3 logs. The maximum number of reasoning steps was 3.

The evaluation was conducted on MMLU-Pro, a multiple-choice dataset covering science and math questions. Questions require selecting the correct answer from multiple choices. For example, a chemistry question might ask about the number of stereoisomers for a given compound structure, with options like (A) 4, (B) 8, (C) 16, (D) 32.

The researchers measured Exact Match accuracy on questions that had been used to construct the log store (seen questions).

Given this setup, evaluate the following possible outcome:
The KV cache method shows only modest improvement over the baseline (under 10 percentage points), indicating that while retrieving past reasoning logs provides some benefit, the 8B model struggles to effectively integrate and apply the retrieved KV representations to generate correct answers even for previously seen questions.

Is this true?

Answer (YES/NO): NO